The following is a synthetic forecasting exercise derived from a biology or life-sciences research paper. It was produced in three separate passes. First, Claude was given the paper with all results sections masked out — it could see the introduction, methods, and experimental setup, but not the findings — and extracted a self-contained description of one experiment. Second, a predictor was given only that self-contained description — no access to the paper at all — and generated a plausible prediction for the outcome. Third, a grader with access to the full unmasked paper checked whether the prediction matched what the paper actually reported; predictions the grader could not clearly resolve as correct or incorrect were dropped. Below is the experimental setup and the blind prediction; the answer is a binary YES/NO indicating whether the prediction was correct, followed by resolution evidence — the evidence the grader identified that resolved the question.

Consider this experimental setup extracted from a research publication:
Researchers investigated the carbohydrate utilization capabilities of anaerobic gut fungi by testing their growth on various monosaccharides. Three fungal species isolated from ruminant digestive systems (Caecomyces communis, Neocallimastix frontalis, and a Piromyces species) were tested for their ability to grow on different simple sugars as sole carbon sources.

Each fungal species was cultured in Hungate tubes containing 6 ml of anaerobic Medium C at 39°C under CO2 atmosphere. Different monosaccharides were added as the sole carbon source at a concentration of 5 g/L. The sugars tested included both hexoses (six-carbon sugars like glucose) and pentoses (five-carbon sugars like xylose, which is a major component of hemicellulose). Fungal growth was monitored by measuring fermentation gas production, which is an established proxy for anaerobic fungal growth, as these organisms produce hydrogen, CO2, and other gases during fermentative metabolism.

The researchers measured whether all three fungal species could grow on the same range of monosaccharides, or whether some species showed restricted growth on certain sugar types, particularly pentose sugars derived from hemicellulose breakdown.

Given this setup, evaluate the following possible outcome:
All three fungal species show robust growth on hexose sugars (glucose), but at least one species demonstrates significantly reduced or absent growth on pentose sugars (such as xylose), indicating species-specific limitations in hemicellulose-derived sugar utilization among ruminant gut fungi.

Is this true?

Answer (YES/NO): NO